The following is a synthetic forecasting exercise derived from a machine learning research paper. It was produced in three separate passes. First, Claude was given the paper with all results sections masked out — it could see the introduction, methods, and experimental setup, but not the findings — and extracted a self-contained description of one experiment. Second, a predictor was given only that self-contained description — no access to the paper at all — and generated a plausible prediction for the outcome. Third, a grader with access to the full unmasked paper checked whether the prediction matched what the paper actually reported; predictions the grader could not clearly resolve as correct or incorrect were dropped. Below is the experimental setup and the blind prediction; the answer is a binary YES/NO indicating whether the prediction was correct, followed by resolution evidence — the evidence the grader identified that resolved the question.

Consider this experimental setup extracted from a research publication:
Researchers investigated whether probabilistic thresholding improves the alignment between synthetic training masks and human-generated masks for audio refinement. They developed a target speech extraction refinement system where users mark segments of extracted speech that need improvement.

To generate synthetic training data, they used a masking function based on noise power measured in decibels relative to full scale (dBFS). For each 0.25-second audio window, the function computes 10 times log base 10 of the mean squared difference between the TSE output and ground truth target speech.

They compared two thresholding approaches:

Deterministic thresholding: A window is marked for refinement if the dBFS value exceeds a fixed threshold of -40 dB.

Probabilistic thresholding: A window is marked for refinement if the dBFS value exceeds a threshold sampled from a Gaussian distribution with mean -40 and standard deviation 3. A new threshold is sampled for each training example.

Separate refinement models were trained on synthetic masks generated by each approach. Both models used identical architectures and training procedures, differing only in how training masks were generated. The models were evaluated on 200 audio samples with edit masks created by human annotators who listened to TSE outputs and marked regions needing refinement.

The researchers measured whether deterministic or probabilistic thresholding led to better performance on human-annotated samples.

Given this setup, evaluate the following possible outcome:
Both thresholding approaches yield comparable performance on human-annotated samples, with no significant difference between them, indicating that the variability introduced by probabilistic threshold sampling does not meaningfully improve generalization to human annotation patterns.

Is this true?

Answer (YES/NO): NO